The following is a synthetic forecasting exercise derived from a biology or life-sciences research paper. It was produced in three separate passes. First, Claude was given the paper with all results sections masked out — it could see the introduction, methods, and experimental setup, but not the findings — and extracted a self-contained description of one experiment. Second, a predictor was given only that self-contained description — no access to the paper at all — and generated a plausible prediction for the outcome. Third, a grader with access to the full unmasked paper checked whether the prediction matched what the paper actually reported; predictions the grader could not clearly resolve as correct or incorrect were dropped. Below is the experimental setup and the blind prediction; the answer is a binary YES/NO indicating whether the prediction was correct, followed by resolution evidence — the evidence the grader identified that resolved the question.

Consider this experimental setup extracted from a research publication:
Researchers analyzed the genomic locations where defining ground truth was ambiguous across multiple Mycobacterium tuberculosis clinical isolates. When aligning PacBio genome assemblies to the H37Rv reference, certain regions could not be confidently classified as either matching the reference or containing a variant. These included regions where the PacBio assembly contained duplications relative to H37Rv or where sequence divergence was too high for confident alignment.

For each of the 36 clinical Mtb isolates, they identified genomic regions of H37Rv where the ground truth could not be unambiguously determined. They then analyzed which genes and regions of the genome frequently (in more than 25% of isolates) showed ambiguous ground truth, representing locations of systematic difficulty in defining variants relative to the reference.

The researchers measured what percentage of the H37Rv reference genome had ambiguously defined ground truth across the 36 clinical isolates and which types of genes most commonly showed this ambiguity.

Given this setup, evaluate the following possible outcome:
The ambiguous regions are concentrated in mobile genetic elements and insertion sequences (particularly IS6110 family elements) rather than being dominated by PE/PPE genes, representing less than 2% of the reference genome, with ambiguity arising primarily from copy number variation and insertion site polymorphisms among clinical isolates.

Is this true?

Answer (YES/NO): NO